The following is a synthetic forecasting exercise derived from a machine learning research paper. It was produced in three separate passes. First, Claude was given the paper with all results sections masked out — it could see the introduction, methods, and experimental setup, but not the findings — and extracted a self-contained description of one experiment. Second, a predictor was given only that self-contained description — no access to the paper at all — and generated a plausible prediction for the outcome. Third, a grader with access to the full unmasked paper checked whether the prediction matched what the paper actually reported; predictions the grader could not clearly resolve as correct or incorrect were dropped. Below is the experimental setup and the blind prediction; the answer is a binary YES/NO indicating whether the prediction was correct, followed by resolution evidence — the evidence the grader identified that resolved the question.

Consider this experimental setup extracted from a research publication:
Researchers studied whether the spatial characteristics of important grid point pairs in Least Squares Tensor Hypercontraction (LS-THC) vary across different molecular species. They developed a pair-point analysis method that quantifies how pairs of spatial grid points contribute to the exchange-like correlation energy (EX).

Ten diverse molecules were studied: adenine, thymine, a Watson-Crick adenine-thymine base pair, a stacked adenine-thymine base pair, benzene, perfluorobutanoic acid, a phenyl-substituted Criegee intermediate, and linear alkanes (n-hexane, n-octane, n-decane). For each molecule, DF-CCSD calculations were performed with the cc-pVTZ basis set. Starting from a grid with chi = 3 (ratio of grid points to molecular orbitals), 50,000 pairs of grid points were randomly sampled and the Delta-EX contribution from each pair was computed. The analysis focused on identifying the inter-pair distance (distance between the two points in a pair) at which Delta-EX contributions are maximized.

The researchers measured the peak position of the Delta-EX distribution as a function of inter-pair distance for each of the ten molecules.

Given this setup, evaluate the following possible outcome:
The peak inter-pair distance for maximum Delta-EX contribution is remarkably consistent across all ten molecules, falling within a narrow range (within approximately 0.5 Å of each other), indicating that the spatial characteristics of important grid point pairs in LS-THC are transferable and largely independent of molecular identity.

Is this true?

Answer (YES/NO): YES